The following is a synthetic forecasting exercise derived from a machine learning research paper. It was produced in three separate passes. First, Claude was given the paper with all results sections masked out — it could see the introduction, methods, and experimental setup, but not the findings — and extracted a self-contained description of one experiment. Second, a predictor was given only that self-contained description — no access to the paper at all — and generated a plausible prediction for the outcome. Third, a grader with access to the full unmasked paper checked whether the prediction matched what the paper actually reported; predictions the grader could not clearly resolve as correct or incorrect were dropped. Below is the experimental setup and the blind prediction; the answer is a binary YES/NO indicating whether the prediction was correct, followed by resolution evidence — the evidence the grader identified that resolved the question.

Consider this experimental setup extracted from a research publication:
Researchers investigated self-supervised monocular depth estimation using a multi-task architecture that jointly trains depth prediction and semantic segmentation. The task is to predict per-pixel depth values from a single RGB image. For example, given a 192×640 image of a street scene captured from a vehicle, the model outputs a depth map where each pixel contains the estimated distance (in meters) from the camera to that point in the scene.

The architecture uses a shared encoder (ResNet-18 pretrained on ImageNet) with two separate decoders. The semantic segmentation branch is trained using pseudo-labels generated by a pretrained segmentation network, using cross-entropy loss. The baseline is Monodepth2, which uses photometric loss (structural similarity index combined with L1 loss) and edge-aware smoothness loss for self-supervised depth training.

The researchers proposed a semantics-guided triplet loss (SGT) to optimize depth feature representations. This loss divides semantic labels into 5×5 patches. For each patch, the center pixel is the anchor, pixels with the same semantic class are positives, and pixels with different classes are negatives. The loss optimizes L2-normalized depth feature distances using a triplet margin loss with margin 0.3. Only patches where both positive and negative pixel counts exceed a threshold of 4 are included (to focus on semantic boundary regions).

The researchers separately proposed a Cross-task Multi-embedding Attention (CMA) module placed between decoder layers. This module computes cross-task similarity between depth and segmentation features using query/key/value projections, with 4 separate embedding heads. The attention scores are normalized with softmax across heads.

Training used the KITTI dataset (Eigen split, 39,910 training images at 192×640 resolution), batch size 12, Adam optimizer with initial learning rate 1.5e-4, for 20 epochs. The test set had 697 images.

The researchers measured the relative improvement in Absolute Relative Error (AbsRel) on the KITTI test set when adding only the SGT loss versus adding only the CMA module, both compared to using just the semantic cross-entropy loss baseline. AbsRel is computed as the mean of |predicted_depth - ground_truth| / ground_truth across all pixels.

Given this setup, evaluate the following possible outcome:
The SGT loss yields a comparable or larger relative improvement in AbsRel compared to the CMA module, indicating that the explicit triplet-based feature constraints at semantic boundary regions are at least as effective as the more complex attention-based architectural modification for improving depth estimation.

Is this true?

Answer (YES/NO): NO